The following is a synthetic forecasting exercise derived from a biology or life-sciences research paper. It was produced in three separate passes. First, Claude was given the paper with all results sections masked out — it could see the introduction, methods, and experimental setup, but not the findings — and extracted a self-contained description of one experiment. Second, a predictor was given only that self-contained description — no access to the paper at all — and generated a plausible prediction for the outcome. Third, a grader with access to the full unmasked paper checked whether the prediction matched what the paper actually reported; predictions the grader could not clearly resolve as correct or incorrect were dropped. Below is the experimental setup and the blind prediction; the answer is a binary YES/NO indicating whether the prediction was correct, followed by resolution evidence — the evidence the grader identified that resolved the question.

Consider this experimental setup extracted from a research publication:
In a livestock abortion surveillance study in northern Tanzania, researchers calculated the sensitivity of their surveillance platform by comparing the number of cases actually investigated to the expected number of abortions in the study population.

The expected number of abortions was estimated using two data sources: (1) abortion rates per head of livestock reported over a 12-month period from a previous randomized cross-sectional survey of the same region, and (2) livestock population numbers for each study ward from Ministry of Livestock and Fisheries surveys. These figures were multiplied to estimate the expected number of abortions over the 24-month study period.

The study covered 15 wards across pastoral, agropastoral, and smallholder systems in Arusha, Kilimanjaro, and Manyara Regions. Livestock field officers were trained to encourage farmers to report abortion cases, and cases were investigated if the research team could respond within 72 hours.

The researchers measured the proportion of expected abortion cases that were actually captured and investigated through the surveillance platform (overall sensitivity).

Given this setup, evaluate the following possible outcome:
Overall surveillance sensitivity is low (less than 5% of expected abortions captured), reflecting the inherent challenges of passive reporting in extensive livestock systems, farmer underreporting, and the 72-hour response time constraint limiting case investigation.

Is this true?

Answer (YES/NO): NO